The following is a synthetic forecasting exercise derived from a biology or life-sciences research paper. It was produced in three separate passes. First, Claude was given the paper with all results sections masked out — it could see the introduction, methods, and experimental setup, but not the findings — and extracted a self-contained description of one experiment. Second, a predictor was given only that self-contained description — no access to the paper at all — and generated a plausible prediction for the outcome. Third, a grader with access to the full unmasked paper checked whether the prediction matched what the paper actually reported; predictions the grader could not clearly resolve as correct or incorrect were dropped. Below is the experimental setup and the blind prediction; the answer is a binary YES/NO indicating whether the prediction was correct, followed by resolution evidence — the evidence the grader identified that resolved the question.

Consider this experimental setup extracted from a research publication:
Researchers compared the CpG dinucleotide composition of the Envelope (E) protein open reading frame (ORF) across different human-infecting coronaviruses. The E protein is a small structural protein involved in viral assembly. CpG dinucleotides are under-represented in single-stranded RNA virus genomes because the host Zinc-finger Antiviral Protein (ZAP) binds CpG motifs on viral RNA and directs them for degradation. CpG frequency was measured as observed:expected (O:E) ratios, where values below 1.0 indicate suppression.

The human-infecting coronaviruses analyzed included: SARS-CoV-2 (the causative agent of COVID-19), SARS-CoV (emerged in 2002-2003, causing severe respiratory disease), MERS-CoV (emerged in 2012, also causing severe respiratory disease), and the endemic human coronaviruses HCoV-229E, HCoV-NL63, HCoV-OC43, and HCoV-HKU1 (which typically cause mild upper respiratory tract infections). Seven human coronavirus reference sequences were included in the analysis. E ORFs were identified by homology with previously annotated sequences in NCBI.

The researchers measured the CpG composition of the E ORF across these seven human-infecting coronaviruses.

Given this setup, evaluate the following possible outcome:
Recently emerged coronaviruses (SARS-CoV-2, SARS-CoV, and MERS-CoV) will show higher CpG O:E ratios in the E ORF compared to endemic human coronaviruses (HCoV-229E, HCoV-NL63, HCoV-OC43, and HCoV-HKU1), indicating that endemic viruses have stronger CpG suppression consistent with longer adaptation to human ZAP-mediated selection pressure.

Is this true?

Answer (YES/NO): NO